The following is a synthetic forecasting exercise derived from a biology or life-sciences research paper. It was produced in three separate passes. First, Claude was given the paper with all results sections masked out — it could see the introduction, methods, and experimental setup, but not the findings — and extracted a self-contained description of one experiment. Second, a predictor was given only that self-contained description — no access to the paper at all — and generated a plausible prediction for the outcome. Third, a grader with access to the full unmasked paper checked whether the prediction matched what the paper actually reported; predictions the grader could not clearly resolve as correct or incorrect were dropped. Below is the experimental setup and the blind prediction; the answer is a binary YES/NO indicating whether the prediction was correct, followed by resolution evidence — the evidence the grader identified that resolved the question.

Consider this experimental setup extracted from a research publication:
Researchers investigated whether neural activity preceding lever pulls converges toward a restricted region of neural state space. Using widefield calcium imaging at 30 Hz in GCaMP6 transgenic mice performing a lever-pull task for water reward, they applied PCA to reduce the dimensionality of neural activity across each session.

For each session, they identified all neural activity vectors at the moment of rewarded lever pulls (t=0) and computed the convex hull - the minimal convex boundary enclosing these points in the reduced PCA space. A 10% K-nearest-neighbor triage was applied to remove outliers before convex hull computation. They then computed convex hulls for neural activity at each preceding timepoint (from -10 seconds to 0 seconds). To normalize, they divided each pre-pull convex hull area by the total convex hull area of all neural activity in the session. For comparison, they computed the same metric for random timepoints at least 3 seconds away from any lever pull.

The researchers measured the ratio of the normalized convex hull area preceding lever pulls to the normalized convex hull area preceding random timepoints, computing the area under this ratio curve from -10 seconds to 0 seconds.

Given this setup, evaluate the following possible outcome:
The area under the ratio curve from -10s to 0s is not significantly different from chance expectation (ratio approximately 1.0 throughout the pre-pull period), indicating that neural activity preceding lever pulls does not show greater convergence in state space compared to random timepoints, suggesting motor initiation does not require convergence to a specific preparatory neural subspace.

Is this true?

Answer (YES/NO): NO